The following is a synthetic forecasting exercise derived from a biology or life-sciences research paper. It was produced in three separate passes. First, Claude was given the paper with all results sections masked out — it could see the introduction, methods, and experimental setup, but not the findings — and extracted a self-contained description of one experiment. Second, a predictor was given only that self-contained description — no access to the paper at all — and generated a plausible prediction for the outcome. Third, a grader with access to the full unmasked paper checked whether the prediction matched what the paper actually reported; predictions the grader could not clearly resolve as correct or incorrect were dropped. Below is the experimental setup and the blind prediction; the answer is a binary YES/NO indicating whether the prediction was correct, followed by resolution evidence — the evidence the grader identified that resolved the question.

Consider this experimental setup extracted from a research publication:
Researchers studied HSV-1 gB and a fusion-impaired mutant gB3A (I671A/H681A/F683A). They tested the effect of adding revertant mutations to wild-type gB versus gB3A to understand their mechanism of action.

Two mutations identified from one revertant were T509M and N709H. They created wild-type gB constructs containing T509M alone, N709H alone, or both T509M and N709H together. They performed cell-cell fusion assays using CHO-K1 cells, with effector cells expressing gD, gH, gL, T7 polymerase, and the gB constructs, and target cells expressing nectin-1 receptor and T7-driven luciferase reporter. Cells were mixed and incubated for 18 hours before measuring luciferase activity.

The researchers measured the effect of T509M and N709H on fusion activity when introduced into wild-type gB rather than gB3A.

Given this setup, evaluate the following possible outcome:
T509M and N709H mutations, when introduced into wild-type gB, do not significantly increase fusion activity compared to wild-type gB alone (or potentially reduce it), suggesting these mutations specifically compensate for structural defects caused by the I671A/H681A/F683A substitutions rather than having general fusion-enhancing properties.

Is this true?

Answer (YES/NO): YES